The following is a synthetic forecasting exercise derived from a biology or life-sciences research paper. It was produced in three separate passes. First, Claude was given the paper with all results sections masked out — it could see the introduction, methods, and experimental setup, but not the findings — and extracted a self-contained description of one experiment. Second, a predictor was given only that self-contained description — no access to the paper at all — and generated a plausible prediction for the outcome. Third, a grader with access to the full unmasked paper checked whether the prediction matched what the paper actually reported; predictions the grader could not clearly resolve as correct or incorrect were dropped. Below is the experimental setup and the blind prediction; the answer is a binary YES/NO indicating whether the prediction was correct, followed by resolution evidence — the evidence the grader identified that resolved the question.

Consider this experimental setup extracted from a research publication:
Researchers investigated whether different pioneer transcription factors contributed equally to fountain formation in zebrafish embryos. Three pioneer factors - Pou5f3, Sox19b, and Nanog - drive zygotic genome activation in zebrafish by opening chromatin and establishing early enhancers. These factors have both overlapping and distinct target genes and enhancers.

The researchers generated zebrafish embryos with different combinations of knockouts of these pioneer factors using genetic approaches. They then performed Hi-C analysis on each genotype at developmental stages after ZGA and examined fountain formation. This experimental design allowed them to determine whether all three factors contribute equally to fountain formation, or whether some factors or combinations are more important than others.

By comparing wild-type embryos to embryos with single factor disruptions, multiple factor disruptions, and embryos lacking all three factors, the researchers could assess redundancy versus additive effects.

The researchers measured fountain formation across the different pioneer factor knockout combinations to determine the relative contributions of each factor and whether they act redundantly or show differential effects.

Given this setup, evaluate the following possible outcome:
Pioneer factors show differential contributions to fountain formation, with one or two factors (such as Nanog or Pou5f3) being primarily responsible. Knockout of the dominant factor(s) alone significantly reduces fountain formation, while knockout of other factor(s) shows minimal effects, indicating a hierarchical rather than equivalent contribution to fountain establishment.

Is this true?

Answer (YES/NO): NO